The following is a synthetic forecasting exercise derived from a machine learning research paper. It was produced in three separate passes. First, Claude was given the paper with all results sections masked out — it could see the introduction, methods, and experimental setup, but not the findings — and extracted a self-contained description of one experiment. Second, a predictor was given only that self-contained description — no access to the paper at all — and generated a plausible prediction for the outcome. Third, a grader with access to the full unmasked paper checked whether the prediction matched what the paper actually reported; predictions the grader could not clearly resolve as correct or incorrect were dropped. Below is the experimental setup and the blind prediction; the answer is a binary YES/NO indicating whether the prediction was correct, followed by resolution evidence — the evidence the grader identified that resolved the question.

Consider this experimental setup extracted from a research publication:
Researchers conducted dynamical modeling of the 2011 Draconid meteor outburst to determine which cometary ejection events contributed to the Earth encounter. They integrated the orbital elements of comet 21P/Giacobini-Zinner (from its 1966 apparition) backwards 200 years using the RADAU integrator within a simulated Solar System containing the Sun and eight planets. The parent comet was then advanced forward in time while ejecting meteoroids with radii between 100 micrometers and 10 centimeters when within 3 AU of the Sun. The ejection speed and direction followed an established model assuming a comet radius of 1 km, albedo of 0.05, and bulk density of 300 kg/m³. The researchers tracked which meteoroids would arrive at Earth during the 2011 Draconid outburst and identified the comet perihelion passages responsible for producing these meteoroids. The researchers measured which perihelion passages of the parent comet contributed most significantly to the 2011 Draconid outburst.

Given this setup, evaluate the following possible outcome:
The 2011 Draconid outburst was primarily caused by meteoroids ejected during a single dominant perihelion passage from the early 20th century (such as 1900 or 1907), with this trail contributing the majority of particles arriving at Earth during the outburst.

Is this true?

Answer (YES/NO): NO